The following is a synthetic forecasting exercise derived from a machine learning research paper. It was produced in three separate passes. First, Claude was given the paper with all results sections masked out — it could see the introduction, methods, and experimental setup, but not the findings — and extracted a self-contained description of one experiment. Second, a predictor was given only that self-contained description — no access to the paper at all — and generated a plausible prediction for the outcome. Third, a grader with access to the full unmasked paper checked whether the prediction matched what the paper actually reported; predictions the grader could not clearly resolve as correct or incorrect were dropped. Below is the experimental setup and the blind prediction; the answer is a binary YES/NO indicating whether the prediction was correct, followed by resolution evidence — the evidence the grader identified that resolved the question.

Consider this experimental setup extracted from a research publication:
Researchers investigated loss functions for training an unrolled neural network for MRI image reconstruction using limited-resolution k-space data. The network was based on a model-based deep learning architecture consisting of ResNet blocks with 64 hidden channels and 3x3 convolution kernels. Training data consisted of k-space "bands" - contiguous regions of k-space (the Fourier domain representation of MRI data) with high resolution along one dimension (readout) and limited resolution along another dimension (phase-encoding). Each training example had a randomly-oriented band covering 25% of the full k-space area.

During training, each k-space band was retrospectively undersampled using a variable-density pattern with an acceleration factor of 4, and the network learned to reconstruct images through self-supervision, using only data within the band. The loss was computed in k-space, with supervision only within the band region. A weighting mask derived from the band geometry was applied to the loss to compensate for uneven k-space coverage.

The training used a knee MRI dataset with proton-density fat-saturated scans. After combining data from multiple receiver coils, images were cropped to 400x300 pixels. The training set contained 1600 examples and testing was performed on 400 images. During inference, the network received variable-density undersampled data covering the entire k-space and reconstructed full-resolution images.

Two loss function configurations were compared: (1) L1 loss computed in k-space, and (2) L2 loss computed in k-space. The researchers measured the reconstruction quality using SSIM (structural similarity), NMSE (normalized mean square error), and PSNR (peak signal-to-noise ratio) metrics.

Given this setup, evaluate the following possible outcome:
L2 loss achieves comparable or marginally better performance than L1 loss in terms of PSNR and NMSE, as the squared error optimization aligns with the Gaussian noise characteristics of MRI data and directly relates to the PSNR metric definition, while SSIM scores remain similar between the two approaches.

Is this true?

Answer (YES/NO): NO